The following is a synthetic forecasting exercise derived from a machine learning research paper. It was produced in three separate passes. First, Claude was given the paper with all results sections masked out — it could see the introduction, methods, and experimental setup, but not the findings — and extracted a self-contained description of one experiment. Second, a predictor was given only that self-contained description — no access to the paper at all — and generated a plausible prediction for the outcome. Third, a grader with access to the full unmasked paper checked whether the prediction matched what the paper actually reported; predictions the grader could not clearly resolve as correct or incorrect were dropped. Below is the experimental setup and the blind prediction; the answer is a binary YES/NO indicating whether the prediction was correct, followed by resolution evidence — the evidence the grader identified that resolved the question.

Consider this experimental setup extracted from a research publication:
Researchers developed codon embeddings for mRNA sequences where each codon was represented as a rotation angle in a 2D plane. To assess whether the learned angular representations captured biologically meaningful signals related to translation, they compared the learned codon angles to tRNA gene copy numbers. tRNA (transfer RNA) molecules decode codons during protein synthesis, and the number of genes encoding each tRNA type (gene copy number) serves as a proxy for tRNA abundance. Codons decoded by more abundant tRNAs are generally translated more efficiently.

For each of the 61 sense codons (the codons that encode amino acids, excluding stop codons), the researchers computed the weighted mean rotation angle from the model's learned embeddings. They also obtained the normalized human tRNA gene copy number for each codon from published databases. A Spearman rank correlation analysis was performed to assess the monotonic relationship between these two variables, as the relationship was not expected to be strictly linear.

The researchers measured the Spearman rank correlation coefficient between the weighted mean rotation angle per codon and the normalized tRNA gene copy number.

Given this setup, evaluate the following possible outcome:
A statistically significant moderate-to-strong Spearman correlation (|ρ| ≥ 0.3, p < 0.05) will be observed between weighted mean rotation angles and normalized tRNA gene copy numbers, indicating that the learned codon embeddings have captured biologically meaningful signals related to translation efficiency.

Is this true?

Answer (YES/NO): YES